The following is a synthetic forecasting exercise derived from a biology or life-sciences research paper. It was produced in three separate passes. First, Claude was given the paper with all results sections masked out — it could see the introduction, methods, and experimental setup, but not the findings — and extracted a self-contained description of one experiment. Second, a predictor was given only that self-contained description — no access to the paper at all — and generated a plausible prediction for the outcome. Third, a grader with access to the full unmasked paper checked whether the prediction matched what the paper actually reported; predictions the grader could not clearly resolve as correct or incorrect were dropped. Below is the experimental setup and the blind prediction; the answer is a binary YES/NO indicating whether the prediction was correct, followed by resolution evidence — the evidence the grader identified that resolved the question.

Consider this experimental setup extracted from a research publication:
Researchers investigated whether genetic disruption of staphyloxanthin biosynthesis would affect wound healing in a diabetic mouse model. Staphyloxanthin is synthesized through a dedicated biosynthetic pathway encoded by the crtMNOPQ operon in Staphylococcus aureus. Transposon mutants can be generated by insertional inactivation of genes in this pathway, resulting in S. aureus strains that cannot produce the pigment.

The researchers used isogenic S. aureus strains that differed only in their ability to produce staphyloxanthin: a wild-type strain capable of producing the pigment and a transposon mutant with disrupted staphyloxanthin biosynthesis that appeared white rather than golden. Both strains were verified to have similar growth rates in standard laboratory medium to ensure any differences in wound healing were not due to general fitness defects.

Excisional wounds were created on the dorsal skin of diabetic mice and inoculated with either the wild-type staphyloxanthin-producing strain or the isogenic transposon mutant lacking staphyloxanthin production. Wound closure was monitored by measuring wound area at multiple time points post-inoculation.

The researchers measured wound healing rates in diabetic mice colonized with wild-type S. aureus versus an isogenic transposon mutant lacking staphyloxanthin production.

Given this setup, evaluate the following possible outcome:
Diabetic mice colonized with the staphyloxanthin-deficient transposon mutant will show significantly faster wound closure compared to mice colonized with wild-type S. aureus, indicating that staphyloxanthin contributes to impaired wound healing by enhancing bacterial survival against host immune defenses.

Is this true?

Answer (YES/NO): YES